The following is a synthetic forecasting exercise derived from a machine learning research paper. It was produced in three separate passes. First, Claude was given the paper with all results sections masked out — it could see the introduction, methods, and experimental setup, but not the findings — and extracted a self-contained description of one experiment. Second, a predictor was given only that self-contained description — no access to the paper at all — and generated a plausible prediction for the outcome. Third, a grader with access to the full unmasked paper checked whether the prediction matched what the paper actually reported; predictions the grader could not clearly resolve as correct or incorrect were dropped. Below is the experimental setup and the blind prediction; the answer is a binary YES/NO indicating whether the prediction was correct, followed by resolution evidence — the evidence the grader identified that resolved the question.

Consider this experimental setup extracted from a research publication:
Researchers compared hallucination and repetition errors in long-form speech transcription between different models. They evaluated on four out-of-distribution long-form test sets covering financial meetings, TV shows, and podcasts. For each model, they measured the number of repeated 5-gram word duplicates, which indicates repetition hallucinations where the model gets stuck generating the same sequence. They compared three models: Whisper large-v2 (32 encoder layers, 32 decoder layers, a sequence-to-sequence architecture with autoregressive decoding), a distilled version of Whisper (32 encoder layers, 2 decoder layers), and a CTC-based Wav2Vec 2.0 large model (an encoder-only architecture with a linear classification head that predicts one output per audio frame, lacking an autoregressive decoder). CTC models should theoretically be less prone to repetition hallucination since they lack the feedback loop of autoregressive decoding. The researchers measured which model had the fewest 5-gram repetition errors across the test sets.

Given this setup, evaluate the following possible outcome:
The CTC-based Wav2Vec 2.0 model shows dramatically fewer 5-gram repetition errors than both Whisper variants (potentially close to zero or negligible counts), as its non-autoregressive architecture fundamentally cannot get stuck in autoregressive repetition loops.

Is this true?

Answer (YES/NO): NO